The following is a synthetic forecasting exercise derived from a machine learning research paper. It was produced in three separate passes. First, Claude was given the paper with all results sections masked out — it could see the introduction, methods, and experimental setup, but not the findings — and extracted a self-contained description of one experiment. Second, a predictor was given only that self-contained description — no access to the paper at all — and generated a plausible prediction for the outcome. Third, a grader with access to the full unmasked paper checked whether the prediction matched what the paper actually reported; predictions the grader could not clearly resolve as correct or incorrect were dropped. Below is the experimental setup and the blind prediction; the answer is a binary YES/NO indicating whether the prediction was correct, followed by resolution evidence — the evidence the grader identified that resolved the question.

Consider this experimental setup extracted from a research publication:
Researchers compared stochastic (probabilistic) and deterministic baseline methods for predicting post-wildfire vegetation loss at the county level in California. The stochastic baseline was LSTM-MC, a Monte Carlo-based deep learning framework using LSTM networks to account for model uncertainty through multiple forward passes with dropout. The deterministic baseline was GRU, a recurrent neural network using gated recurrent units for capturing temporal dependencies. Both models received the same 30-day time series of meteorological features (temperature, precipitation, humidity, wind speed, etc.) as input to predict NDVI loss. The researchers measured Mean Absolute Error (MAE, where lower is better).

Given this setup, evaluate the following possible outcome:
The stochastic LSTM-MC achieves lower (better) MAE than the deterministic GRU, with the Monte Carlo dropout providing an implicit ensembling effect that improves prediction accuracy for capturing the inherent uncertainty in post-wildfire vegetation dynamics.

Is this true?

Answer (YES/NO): NO